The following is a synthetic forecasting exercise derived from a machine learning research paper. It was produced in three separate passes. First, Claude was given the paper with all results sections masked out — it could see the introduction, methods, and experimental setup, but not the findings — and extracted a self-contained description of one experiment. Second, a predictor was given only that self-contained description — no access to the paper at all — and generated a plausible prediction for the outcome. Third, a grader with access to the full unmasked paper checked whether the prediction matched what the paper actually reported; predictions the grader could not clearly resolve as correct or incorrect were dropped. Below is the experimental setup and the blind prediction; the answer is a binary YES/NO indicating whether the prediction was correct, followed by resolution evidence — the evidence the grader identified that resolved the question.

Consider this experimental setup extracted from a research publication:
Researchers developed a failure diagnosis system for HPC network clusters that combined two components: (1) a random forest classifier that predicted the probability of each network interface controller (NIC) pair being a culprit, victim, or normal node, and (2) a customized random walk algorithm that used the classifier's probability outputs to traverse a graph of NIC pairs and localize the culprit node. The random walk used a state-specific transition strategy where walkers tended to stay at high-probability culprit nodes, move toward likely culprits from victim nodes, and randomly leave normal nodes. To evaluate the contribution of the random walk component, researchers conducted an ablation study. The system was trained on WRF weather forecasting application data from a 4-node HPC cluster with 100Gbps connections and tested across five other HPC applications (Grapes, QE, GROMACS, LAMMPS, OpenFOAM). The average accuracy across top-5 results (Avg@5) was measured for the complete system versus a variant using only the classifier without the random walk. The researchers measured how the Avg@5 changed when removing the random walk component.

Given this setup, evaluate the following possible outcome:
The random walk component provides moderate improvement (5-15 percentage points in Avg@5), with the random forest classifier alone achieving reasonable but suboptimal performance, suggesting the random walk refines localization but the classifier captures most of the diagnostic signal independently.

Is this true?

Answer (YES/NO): YES